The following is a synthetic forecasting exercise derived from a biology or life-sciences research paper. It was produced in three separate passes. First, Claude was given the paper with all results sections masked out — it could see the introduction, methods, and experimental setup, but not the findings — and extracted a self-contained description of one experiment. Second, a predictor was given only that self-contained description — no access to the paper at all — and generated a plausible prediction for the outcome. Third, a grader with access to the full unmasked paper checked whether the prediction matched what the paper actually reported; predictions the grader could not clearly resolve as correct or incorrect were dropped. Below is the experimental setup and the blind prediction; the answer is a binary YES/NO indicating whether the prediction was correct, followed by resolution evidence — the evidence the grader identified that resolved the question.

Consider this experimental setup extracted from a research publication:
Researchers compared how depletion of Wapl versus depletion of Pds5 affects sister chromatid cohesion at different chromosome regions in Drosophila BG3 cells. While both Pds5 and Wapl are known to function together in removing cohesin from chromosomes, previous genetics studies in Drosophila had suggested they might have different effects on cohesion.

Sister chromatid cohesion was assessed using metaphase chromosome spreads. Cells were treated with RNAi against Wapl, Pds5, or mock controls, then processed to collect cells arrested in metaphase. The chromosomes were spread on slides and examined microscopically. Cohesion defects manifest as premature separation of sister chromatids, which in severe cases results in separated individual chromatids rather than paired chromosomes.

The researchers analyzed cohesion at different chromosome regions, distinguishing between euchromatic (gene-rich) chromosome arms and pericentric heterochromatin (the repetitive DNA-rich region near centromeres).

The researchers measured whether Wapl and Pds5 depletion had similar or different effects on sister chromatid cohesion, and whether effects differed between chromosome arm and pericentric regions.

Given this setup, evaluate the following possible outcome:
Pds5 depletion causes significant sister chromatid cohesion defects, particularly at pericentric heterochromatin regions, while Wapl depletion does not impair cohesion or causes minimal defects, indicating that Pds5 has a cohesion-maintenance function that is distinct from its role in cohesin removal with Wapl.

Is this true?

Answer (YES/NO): NO